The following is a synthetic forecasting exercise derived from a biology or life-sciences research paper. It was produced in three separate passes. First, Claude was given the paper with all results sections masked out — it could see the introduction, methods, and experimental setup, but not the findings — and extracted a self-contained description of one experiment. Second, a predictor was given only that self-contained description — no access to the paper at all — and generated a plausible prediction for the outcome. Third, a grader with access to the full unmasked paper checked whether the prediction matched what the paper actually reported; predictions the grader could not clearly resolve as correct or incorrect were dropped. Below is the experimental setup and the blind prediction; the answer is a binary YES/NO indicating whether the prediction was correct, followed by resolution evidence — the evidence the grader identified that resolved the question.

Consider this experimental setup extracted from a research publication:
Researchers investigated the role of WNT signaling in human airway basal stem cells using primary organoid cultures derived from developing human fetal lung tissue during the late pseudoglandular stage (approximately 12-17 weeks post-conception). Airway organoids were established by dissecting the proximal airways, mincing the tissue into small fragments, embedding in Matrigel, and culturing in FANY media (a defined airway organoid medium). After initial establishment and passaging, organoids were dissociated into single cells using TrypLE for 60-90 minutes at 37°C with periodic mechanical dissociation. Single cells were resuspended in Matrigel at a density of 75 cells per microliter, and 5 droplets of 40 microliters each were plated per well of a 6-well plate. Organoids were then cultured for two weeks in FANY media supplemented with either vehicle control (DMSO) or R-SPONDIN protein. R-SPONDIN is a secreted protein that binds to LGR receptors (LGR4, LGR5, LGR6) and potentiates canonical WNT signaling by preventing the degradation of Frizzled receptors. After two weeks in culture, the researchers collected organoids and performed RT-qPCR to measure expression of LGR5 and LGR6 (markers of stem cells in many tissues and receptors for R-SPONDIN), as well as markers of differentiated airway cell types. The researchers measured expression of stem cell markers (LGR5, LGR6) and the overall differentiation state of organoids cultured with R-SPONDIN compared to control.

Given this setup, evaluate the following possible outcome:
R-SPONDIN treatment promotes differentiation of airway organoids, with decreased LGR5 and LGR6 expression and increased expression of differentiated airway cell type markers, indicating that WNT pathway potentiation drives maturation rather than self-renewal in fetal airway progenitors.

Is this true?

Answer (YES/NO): NO